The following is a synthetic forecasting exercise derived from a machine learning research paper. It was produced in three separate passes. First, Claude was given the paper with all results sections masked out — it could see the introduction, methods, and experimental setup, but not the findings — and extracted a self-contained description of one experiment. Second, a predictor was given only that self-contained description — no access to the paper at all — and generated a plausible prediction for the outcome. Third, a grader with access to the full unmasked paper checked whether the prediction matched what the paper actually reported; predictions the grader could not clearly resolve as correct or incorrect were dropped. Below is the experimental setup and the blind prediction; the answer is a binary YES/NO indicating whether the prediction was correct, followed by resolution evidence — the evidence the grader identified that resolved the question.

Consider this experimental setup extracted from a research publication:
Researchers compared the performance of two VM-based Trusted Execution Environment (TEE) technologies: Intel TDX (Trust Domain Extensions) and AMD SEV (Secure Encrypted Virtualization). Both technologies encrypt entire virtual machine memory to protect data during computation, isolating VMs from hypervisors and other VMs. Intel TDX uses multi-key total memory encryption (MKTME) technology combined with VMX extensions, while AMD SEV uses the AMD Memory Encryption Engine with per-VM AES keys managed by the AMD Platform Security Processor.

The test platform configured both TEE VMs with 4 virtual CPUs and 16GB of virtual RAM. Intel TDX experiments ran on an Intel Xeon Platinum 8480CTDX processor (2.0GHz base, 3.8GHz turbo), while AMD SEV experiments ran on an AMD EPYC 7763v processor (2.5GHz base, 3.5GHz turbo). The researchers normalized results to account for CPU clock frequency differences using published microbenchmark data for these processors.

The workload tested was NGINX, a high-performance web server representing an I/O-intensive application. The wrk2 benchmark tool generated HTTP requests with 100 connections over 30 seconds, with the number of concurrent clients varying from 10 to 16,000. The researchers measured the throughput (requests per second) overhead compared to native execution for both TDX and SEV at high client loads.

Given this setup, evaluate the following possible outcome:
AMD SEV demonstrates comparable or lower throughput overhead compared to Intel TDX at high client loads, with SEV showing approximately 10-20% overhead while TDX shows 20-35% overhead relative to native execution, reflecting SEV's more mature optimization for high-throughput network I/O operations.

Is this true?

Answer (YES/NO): NO